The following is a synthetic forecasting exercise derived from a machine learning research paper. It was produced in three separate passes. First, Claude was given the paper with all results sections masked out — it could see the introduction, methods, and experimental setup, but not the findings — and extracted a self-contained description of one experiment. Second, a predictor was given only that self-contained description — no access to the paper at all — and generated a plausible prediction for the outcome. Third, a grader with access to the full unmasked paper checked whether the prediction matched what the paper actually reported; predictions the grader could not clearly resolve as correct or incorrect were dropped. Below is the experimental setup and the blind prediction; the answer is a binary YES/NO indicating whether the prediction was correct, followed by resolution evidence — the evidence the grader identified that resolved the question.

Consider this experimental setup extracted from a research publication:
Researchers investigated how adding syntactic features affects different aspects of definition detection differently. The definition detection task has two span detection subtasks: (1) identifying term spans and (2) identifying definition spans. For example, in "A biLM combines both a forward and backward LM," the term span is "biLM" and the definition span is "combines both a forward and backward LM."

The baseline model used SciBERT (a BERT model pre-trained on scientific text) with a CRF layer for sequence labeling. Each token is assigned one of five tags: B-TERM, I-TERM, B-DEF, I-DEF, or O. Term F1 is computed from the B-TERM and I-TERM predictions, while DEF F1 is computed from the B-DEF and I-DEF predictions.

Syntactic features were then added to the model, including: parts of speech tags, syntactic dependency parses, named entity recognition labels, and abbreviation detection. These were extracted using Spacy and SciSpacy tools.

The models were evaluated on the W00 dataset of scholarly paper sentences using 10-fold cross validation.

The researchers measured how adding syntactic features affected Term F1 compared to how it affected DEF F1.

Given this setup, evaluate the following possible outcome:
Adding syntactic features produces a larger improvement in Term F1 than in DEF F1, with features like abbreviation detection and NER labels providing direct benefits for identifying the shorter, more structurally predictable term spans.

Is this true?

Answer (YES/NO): YES